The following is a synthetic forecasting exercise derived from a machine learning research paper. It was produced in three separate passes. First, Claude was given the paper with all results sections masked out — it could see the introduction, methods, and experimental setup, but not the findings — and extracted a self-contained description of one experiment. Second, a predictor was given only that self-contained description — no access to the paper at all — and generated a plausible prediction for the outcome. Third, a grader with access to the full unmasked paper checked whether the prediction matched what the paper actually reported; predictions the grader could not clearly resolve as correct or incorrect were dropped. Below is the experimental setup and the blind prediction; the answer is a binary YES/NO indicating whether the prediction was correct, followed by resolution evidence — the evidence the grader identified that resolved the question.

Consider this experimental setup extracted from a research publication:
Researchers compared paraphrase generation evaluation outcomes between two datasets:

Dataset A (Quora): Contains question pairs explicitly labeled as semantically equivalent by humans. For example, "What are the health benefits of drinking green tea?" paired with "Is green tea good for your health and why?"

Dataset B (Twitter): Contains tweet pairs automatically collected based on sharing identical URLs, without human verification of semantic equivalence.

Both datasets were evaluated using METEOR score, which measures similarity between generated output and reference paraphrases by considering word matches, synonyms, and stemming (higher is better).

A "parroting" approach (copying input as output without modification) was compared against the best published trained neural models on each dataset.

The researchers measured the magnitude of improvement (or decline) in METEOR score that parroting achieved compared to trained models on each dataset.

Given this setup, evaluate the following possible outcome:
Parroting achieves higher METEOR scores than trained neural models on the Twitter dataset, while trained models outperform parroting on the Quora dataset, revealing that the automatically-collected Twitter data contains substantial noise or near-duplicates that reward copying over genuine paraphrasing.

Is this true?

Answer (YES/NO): NO